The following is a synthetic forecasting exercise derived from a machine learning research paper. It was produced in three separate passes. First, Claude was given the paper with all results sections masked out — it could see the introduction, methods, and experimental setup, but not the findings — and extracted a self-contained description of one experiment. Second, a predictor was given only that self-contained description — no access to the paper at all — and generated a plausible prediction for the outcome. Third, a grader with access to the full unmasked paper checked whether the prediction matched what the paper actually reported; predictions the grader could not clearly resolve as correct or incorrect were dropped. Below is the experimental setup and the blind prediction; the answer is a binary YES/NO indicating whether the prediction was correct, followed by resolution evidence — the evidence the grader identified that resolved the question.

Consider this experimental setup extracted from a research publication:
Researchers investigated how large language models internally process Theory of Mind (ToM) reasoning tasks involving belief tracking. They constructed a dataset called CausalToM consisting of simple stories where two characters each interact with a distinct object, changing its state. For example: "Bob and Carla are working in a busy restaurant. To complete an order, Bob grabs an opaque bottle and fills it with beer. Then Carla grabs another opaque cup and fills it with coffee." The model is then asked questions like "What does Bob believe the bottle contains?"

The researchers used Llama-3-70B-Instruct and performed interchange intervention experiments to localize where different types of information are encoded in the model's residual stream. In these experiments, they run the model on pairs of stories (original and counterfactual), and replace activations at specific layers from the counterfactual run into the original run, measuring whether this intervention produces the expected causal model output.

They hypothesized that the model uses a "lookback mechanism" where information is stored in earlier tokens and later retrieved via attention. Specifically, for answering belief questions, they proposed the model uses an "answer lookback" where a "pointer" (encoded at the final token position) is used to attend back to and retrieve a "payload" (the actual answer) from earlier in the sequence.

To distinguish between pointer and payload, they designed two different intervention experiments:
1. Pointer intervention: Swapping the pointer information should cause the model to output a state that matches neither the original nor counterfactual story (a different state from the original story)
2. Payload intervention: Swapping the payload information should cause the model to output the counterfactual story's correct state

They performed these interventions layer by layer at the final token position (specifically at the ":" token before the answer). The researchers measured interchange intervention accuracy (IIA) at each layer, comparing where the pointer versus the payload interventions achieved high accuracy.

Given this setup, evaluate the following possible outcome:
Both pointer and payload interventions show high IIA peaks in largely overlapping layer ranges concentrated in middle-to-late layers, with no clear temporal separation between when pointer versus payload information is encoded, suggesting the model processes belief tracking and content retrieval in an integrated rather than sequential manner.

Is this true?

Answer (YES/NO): NO